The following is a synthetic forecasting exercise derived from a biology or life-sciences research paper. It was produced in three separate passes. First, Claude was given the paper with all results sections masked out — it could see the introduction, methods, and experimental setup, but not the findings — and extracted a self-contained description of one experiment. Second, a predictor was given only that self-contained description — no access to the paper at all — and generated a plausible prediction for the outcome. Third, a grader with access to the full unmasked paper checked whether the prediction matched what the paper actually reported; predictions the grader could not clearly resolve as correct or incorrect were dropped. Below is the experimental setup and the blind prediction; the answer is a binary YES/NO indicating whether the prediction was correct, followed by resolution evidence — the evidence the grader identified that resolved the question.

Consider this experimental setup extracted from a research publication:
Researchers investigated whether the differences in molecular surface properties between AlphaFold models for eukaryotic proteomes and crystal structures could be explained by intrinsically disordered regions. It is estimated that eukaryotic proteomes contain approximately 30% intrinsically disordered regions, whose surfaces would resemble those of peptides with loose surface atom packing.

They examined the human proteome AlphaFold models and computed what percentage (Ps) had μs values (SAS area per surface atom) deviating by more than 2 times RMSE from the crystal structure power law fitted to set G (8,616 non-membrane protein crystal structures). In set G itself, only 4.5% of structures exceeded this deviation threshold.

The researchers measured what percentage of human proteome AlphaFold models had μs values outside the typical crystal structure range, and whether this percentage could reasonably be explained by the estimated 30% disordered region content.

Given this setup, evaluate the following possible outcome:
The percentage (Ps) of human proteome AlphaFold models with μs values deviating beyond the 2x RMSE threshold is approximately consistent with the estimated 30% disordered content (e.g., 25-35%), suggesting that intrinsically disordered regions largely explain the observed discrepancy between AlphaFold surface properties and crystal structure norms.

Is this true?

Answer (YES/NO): NO